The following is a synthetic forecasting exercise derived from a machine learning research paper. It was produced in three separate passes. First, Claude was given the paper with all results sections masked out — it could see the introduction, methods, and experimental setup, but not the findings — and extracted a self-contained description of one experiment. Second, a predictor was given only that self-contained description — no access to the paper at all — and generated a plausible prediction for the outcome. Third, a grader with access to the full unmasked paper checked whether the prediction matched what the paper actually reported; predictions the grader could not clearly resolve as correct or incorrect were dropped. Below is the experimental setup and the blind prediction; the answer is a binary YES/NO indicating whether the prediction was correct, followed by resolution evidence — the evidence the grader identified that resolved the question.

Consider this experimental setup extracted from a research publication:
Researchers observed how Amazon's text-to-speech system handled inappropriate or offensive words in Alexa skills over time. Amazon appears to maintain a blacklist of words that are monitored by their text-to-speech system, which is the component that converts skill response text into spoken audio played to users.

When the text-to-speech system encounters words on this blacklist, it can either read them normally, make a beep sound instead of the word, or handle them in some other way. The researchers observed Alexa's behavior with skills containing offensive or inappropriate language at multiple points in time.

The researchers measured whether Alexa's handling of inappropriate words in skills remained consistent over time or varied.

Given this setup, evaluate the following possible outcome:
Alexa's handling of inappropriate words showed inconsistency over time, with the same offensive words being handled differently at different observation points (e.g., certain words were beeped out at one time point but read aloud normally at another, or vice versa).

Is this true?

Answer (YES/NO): YES